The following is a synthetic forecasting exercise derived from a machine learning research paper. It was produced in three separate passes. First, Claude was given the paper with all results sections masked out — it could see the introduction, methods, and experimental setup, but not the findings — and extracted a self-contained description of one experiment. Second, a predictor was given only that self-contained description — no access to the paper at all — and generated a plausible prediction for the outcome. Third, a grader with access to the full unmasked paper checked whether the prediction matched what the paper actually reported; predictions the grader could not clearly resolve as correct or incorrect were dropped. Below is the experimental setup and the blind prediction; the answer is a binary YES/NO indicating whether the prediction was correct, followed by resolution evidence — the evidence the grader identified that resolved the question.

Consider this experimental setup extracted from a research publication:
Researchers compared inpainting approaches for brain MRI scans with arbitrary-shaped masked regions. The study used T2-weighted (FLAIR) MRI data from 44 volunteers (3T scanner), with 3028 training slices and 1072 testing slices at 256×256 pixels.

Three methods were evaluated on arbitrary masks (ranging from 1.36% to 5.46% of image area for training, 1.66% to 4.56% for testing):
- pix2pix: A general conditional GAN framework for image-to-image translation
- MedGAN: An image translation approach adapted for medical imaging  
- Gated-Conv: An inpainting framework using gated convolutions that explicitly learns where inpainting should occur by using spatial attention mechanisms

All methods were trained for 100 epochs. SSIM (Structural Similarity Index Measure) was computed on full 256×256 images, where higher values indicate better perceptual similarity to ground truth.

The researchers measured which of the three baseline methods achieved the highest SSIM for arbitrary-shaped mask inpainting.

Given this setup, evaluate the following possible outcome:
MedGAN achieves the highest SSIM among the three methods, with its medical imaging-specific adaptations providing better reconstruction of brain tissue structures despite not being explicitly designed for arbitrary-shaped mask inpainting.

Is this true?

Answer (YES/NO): NO